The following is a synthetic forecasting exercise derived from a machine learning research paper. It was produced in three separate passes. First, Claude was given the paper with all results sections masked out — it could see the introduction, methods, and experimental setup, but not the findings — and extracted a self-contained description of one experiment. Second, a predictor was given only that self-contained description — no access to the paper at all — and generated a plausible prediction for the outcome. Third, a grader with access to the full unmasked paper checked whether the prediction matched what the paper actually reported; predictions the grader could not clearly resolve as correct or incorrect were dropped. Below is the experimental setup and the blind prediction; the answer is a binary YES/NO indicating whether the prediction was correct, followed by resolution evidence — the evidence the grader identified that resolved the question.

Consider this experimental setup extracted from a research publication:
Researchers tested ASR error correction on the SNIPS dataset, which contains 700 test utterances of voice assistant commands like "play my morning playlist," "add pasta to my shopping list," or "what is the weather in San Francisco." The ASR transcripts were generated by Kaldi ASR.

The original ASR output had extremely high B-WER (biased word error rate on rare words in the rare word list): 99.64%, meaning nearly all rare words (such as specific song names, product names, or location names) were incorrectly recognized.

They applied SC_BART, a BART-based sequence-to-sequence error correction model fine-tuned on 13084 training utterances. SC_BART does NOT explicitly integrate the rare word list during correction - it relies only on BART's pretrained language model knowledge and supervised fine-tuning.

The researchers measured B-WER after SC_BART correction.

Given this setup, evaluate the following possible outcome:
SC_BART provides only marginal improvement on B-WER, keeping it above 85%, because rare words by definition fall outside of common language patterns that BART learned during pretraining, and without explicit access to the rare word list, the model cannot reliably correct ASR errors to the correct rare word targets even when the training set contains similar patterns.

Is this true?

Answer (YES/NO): NO